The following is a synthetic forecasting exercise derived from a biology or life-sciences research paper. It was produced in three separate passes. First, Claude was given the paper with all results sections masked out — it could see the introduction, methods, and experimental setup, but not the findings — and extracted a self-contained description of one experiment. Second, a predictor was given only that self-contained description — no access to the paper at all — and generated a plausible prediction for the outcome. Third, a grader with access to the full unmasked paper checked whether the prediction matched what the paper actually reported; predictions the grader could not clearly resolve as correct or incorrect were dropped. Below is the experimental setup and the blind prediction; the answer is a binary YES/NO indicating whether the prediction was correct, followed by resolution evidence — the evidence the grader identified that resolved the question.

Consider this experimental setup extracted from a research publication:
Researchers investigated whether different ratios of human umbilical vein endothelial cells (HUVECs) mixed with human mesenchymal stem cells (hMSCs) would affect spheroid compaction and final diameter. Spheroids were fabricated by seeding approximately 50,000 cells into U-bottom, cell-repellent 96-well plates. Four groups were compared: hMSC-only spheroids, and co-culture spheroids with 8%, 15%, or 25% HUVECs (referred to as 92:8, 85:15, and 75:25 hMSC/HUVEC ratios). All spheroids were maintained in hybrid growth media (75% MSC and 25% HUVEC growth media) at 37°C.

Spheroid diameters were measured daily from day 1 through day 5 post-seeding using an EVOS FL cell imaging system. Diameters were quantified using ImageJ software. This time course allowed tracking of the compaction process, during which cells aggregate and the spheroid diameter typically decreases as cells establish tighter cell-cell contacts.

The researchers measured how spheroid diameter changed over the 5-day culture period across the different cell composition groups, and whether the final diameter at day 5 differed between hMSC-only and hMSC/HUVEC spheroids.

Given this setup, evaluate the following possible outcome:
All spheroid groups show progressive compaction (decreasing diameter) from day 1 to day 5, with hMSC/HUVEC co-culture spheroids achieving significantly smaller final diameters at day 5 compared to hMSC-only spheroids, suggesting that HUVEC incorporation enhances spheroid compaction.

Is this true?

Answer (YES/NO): YES